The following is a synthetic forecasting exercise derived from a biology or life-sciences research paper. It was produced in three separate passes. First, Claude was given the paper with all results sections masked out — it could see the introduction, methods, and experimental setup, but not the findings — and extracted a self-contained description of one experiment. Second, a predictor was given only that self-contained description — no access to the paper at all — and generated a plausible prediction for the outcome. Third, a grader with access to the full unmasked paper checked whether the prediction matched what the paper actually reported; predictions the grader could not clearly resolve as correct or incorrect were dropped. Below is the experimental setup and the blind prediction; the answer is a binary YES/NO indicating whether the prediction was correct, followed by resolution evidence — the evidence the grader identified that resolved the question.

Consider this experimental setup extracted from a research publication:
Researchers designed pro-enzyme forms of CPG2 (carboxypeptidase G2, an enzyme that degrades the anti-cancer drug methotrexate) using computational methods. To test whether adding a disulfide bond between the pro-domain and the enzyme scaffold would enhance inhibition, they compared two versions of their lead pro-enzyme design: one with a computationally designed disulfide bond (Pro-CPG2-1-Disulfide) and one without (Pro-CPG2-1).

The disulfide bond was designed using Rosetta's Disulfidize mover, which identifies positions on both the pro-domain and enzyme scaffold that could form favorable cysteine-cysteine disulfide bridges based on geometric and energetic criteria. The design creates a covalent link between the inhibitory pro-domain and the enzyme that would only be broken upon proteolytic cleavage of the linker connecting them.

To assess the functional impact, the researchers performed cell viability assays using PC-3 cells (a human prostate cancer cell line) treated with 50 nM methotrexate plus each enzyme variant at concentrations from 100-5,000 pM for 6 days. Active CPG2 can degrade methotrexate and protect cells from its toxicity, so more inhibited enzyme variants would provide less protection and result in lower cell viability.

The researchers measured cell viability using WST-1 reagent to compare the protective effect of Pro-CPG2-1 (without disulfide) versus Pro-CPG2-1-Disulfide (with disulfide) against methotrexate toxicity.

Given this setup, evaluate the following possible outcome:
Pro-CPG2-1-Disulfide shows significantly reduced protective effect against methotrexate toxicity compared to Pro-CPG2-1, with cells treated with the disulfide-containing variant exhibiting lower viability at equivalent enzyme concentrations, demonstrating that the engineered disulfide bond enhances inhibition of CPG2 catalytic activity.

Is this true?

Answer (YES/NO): YES